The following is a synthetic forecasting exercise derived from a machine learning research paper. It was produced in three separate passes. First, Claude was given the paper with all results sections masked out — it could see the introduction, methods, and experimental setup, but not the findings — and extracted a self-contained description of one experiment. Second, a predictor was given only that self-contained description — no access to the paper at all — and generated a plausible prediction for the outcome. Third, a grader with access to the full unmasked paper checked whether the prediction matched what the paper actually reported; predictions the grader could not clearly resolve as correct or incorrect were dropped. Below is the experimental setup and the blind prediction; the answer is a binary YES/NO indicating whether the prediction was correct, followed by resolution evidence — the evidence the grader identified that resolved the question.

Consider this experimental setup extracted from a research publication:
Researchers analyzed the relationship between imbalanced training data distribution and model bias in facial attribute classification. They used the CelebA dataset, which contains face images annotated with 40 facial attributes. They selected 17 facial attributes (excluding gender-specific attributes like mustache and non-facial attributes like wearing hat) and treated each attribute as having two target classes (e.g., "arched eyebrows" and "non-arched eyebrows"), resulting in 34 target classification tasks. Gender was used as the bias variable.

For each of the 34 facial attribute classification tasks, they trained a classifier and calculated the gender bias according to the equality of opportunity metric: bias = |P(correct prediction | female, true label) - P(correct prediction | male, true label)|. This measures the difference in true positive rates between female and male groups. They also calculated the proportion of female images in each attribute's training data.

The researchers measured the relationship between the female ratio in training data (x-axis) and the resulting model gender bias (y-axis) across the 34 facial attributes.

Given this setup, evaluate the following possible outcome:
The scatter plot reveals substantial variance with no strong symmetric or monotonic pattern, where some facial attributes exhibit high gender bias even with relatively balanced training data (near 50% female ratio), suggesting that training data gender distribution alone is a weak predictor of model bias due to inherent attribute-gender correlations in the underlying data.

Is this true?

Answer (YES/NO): NO